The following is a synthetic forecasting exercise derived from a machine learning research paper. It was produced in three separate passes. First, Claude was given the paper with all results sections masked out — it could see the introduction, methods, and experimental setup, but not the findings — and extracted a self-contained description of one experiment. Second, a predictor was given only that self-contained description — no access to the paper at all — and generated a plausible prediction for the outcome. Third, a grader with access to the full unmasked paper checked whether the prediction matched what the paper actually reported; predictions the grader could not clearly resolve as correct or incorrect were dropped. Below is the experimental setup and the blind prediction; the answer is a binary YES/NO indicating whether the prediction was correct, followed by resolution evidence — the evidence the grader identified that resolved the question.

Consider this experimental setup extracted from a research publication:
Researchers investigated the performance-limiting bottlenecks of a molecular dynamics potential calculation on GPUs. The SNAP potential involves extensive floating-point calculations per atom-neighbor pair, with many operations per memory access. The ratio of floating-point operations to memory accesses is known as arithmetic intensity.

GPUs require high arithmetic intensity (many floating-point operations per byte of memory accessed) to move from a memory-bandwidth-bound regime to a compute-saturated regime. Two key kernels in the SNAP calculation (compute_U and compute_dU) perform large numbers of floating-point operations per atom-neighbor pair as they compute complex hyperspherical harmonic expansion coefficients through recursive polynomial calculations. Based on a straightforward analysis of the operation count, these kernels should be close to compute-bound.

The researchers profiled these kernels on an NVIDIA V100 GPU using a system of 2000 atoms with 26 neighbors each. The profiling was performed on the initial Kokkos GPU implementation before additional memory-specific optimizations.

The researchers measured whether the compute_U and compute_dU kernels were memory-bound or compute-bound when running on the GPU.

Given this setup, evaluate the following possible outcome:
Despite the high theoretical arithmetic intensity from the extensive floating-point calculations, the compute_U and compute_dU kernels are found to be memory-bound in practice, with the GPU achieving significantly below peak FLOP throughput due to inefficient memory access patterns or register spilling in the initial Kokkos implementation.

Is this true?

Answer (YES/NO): YES